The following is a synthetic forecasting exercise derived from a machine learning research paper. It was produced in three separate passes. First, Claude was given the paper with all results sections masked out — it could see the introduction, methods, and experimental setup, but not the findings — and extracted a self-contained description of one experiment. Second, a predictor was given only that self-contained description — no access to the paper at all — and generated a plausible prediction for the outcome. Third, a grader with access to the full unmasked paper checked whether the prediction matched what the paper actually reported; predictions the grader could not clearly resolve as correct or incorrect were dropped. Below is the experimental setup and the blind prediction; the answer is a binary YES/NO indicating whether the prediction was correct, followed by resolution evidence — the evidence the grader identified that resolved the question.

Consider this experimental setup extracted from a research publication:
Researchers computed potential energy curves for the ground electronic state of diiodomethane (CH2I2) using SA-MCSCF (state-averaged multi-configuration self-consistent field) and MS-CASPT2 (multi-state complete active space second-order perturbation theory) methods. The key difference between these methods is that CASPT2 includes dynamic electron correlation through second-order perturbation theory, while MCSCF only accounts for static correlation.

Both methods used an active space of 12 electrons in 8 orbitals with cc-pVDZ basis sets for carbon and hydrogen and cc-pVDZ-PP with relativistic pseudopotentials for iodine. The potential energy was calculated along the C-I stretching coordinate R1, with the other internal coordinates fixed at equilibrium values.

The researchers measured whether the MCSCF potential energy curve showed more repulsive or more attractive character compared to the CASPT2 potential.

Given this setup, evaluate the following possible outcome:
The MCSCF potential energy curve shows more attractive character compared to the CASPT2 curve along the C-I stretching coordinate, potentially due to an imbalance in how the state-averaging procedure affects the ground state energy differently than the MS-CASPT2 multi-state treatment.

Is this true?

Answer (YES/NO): NO